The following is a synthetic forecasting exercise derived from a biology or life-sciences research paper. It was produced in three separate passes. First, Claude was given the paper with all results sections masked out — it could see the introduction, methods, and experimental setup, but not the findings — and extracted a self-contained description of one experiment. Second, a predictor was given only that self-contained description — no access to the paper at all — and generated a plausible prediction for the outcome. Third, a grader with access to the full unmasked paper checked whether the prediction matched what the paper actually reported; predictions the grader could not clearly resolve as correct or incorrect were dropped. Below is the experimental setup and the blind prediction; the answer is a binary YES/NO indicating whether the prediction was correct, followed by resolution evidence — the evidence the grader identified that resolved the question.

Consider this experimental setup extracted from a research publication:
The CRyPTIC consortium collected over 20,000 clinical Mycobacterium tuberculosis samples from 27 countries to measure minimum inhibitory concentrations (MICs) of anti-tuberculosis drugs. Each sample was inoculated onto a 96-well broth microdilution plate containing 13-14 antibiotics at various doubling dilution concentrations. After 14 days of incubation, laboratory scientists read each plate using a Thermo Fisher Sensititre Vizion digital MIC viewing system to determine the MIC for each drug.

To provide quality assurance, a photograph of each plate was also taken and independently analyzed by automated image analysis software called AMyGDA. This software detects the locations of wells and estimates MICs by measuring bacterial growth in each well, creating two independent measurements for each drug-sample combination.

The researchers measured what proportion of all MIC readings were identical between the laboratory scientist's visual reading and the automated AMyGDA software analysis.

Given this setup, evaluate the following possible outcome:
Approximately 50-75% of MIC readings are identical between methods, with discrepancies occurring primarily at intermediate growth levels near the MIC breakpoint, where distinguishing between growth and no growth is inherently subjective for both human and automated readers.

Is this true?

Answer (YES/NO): NO